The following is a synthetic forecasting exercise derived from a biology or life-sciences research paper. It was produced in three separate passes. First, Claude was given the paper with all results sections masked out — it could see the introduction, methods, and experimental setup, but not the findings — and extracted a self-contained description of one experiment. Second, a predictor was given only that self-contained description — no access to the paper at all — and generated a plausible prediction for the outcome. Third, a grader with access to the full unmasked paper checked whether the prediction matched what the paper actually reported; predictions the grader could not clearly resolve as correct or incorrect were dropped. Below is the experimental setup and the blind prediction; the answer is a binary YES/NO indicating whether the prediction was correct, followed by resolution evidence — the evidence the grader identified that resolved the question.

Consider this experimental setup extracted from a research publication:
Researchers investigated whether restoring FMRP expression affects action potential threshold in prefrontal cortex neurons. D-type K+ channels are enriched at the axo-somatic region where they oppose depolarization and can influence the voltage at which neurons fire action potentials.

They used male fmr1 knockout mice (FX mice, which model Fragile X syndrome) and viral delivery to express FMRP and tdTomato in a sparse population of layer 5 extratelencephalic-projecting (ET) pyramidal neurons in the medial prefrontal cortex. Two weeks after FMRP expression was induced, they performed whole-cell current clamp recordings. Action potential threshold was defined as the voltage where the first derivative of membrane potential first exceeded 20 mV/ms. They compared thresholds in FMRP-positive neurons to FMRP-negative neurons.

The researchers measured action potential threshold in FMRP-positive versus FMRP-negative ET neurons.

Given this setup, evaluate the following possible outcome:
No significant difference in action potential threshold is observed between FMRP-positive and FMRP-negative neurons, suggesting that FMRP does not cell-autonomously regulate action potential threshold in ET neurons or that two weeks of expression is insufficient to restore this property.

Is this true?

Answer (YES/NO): NO